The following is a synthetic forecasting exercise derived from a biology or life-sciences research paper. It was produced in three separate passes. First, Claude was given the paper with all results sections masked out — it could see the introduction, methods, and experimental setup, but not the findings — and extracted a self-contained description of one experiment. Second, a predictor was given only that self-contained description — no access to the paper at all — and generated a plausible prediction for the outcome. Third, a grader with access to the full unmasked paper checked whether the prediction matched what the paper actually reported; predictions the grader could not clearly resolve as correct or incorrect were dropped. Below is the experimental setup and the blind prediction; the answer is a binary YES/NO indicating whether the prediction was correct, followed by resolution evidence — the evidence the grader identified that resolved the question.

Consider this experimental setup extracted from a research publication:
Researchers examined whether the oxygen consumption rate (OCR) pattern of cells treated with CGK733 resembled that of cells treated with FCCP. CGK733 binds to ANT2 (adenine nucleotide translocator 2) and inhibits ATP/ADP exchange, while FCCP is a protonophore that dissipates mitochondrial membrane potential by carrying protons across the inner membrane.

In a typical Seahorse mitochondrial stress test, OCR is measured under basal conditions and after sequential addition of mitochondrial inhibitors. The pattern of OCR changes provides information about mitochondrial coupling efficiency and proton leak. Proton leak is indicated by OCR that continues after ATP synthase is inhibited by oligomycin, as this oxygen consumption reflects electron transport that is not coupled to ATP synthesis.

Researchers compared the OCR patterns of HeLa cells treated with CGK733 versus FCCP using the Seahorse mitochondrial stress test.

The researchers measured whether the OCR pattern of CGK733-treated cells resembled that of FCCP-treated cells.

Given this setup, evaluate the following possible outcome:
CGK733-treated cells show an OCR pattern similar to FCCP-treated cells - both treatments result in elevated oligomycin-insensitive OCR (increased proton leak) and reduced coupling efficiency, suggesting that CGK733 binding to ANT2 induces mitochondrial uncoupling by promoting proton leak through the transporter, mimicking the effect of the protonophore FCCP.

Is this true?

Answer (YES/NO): YES